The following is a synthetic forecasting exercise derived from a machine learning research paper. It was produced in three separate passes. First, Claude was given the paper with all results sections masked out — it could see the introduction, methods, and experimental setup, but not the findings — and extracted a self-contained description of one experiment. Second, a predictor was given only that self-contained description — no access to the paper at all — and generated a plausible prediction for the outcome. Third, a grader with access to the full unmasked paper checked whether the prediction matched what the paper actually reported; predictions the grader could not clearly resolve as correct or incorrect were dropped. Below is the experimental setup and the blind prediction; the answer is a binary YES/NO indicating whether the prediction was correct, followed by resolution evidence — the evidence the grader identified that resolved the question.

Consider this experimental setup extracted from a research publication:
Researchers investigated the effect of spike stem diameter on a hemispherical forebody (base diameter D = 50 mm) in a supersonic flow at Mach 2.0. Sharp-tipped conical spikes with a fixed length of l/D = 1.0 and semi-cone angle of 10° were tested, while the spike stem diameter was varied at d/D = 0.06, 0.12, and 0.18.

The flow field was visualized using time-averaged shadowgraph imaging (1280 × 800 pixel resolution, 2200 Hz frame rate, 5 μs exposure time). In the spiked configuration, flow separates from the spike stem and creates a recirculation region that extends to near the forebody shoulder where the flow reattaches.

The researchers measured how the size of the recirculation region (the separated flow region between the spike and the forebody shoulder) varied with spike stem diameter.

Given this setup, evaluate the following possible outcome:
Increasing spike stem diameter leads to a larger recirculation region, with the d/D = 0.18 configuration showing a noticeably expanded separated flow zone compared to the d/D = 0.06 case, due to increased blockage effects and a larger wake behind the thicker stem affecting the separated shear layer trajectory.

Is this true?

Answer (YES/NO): NO